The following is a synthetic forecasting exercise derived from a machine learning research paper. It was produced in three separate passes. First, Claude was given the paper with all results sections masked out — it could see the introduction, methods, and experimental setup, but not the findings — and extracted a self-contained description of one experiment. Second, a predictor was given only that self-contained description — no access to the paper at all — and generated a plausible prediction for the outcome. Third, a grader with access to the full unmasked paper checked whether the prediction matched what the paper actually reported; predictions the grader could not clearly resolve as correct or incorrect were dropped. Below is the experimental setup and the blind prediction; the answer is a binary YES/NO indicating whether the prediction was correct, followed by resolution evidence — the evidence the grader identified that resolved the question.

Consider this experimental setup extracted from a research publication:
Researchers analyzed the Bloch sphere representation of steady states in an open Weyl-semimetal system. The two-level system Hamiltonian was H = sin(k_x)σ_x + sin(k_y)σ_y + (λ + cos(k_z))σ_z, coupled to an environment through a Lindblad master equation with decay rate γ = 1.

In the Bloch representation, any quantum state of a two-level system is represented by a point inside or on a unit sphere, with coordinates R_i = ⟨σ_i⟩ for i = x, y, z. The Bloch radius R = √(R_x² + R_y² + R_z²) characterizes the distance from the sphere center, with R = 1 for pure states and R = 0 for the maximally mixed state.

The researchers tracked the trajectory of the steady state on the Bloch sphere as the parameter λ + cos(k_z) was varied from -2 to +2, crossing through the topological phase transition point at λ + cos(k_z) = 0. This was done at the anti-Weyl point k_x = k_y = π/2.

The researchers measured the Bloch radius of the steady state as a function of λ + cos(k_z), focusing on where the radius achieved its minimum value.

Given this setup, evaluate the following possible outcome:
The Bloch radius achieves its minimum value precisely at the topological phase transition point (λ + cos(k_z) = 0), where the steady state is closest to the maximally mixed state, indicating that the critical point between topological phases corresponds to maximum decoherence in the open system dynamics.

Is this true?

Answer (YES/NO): YES